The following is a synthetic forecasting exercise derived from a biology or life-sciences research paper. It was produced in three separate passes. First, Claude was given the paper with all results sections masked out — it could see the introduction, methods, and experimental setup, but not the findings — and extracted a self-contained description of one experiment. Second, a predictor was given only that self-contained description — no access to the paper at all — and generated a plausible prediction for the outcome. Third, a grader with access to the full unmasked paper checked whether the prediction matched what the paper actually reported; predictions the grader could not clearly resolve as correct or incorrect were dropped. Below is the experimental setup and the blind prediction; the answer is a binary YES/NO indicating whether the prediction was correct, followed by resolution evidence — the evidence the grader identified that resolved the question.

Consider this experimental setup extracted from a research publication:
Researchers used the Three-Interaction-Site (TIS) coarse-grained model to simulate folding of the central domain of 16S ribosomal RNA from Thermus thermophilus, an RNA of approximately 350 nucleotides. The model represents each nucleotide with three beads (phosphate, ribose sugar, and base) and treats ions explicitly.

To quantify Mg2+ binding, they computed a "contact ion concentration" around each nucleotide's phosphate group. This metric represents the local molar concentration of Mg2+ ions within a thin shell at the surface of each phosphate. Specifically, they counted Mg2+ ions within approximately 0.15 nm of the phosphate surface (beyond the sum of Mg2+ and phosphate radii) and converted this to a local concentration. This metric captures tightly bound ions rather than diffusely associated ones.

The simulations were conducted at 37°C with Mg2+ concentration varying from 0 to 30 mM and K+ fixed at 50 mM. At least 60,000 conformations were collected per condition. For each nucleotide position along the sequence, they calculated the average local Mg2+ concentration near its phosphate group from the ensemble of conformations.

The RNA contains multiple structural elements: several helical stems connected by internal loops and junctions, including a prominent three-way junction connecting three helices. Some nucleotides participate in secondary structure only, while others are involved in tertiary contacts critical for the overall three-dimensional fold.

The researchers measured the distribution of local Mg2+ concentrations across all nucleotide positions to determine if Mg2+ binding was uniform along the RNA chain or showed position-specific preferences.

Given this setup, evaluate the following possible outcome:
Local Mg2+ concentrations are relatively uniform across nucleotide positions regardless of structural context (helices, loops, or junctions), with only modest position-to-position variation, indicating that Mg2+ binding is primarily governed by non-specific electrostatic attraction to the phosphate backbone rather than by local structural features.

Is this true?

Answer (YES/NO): NO